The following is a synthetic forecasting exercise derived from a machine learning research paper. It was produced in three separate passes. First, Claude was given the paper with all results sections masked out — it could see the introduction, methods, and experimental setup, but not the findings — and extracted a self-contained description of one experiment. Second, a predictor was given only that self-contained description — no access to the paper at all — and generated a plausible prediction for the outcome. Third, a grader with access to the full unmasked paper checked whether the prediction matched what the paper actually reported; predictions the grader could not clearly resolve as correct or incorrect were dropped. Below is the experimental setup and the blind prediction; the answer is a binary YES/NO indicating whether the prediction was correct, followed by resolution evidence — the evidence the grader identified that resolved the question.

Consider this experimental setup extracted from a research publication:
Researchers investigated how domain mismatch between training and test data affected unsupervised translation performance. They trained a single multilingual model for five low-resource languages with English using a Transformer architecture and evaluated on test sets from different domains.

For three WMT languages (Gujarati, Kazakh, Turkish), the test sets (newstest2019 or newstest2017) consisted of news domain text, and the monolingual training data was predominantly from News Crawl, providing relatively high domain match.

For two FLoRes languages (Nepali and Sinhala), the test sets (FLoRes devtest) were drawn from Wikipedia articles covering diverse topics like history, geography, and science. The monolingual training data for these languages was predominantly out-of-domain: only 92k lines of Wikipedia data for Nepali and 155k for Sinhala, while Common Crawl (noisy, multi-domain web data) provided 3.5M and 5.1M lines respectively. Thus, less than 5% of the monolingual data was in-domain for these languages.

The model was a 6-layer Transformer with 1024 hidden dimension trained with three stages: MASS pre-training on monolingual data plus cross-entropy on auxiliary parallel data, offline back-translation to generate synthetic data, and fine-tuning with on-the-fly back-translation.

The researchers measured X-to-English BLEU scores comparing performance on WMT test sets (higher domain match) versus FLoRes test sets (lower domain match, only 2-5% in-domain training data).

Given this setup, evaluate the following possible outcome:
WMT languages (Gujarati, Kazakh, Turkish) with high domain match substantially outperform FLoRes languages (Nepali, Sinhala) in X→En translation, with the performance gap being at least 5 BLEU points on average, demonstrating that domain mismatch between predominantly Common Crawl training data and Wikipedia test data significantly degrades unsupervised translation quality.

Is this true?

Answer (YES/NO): NO